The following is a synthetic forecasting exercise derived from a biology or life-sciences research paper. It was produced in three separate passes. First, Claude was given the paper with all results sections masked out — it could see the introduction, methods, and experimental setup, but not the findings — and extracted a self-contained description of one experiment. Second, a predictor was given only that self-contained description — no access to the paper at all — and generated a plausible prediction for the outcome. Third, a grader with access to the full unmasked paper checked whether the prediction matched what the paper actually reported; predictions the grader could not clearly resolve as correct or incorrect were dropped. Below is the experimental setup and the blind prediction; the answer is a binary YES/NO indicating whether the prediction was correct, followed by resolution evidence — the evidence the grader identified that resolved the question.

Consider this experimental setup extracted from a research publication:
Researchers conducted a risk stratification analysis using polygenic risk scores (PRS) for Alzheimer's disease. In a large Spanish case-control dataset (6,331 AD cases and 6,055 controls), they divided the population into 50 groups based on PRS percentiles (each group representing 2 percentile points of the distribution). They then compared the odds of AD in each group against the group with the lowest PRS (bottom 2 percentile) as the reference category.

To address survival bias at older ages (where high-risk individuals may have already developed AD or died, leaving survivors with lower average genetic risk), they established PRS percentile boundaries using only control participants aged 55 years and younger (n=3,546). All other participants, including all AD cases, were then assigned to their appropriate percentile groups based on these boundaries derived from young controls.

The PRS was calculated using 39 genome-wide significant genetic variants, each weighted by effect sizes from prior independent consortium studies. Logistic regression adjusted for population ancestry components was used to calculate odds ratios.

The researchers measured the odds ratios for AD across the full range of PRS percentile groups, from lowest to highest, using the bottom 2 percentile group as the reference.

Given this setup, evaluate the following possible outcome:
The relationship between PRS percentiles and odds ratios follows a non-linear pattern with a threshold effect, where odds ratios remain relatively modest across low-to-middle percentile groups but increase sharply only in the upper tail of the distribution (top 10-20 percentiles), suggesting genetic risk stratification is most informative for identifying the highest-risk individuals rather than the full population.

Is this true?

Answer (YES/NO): NO